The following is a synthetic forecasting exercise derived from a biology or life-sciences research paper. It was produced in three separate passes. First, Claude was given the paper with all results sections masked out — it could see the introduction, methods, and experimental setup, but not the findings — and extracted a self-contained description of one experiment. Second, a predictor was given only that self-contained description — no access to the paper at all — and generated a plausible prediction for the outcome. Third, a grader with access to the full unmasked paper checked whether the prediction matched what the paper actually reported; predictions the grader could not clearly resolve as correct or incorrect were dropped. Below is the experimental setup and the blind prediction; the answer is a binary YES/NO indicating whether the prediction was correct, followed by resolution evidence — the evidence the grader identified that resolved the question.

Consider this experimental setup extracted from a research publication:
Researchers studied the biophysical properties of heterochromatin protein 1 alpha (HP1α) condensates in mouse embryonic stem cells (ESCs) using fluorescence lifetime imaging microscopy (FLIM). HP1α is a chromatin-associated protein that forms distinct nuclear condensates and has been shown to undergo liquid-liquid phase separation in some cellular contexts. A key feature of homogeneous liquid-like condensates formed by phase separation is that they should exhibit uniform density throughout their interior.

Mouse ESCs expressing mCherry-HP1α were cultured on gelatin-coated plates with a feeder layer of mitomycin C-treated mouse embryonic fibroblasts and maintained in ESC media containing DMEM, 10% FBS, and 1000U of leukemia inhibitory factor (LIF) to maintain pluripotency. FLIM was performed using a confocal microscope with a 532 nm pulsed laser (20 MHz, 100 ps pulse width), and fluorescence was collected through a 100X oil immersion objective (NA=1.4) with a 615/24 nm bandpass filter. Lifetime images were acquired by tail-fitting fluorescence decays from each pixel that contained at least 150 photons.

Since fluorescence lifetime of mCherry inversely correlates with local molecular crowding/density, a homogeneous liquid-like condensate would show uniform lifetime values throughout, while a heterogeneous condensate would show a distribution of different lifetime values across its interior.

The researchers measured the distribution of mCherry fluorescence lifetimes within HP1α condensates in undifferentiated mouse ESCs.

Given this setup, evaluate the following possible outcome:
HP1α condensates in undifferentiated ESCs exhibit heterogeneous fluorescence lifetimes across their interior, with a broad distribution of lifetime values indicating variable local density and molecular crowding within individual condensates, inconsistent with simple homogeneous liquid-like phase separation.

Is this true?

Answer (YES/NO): YES